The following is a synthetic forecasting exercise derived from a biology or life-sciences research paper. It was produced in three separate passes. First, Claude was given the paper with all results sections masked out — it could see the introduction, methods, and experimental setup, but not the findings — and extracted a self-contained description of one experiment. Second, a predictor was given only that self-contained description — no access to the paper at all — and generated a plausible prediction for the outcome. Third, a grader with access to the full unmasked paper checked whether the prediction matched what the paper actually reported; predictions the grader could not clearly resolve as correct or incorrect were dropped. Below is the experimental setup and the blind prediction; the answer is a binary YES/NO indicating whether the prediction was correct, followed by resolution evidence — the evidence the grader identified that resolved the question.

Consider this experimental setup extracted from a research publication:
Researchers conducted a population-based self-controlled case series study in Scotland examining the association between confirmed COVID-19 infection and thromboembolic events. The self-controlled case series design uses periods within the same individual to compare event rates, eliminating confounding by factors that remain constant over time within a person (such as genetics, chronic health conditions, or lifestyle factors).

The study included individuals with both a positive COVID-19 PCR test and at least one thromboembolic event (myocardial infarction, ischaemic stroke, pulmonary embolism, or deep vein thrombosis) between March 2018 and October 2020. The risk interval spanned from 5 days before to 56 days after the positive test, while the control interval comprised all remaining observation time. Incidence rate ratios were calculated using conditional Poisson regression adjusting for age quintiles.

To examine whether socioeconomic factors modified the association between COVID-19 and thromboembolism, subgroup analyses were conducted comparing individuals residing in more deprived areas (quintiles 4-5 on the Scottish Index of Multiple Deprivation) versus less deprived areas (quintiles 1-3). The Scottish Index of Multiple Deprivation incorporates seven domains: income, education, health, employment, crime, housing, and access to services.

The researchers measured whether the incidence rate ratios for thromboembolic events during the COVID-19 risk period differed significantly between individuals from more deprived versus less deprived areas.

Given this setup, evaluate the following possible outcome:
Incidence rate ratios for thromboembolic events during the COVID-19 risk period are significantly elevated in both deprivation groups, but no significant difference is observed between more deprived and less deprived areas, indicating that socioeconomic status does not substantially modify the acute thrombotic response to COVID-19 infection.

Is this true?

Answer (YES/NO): YES